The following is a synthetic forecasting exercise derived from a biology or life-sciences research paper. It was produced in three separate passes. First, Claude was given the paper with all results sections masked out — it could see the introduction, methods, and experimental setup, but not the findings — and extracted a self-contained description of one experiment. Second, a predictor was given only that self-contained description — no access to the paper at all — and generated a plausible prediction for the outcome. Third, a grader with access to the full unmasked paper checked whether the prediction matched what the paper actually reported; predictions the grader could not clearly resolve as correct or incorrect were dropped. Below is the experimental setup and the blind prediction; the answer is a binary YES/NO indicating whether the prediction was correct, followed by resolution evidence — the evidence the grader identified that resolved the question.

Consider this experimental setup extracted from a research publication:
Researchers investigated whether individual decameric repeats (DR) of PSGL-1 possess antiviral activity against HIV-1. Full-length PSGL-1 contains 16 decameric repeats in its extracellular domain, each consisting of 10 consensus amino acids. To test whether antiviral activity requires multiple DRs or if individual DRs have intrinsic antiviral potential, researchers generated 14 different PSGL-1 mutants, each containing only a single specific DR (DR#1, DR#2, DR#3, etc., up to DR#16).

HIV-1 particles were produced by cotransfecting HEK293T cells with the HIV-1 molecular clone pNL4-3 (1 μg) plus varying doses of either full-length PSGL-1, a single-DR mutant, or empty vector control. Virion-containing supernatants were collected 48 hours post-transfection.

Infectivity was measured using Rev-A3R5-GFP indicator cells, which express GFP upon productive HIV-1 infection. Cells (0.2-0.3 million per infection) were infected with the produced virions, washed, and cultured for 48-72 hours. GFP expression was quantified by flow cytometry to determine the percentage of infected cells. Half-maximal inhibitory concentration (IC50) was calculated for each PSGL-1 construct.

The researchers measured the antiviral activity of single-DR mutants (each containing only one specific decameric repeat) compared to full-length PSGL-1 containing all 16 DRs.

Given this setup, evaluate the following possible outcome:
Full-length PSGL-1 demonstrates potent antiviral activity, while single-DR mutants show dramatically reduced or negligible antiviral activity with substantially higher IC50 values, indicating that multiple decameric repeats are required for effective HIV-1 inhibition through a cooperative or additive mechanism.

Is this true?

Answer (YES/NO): NO